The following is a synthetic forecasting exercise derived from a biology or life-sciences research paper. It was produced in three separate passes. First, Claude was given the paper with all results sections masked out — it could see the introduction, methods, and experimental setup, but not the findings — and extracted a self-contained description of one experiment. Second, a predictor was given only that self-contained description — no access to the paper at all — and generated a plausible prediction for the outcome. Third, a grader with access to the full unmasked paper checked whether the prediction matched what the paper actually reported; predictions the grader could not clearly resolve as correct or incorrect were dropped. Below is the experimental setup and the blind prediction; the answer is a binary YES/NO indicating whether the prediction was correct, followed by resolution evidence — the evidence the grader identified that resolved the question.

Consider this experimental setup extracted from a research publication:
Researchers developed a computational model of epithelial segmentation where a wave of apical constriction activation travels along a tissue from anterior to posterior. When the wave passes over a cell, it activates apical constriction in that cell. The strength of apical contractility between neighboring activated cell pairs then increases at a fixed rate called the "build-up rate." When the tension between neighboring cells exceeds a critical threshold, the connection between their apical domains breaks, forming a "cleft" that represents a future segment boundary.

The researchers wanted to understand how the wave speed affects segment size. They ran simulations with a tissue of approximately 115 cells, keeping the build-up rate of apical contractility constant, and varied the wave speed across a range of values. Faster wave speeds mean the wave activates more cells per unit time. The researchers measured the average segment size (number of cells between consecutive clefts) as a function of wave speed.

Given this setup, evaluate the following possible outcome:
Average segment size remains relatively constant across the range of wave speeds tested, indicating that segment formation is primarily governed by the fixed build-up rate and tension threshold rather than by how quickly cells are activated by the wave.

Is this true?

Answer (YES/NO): NO